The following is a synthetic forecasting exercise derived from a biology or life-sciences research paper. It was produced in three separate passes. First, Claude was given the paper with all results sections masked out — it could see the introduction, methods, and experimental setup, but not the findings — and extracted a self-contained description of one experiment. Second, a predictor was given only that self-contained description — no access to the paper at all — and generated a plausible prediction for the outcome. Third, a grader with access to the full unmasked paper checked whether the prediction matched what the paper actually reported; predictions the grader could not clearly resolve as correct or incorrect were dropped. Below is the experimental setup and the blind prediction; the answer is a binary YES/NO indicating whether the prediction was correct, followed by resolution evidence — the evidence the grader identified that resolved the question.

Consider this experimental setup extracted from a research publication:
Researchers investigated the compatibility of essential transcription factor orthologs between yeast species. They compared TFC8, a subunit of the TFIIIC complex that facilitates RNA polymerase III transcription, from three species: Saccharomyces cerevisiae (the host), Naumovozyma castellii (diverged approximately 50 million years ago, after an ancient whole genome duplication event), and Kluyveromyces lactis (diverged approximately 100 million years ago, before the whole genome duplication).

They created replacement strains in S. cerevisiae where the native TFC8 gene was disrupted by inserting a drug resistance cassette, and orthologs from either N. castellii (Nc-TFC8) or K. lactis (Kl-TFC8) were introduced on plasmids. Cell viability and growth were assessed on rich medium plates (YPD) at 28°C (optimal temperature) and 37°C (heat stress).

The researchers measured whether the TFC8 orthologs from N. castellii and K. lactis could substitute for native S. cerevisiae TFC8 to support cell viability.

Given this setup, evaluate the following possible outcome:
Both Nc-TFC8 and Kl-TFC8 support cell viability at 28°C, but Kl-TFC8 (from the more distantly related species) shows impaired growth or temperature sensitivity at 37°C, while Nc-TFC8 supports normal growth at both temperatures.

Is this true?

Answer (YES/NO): NO